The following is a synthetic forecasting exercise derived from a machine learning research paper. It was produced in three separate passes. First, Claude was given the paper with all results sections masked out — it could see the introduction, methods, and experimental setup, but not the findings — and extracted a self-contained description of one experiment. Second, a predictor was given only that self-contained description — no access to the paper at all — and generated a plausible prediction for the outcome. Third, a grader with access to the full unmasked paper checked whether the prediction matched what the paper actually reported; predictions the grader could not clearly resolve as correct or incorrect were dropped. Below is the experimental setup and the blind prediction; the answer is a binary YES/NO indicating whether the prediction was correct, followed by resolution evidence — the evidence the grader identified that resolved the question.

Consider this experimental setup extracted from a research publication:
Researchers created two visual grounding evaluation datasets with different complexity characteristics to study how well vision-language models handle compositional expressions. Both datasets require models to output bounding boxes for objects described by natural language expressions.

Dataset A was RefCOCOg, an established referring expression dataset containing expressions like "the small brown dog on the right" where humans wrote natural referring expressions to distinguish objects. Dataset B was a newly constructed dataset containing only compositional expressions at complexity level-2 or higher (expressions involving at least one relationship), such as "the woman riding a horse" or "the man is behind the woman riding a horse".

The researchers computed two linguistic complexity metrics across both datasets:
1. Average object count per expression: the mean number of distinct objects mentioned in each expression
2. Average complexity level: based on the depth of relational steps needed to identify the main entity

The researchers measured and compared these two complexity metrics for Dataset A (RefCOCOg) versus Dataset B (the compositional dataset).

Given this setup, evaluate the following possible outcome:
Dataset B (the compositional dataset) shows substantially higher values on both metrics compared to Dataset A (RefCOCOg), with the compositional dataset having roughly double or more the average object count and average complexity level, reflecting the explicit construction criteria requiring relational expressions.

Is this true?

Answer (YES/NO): NO